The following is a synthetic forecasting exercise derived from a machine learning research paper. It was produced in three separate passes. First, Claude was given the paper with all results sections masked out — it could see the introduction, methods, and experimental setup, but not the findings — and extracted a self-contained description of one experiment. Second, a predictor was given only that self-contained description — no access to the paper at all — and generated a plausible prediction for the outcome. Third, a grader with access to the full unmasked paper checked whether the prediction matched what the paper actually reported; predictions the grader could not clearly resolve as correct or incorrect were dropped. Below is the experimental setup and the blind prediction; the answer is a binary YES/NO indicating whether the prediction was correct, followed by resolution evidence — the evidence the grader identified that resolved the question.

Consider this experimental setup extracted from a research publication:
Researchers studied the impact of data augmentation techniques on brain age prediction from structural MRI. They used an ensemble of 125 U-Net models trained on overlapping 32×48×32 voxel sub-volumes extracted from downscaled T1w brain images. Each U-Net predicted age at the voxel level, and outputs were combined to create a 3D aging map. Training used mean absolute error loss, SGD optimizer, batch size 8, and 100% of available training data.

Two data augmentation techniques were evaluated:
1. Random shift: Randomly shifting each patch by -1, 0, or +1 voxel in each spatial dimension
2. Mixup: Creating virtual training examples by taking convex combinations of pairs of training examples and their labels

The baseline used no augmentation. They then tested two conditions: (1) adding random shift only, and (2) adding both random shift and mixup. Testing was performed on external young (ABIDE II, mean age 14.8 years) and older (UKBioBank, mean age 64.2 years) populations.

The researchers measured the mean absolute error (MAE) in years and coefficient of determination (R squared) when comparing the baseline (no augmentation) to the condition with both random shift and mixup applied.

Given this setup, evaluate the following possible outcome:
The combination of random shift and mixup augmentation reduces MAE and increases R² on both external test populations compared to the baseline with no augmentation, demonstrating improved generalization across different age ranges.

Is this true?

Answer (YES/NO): YES